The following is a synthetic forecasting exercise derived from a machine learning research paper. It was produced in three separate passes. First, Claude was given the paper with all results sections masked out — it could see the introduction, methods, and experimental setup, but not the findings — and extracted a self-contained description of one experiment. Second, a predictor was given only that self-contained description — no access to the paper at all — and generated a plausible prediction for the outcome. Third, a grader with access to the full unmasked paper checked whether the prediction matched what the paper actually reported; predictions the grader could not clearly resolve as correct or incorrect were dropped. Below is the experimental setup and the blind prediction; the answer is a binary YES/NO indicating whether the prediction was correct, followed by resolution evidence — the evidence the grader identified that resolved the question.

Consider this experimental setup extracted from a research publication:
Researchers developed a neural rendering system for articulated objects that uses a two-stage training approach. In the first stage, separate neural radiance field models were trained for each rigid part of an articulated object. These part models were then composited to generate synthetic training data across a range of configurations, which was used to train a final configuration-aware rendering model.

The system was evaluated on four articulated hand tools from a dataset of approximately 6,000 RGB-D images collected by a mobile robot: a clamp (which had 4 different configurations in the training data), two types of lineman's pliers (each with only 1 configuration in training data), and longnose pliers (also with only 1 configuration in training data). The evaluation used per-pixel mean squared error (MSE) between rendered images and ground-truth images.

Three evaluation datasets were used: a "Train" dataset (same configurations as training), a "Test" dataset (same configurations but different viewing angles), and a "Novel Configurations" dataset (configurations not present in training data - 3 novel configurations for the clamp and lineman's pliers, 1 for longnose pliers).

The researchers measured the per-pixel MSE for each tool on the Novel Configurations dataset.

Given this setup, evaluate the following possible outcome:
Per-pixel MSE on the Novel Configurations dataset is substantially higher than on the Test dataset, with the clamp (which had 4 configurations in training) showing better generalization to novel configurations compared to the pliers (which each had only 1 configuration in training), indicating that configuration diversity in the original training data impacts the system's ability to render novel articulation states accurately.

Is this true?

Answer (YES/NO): NO